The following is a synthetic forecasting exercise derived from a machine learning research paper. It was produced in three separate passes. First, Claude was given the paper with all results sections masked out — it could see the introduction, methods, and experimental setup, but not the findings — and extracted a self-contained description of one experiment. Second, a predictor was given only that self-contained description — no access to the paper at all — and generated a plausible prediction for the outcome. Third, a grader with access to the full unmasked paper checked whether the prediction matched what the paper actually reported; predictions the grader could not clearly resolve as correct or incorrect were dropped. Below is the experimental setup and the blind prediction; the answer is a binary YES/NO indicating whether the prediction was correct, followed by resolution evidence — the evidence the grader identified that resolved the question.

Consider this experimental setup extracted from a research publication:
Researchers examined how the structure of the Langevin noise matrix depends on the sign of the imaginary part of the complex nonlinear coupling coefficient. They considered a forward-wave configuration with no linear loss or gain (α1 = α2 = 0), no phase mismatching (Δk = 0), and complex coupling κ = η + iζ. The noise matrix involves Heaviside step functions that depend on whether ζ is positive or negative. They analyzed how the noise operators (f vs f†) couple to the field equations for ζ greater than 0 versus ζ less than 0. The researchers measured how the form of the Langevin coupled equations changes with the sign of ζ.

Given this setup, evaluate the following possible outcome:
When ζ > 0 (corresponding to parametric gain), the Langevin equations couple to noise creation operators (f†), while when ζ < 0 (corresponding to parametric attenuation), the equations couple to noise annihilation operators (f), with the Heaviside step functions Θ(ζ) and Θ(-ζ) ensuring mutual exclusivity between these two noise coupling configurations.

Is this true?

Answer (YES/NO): NO